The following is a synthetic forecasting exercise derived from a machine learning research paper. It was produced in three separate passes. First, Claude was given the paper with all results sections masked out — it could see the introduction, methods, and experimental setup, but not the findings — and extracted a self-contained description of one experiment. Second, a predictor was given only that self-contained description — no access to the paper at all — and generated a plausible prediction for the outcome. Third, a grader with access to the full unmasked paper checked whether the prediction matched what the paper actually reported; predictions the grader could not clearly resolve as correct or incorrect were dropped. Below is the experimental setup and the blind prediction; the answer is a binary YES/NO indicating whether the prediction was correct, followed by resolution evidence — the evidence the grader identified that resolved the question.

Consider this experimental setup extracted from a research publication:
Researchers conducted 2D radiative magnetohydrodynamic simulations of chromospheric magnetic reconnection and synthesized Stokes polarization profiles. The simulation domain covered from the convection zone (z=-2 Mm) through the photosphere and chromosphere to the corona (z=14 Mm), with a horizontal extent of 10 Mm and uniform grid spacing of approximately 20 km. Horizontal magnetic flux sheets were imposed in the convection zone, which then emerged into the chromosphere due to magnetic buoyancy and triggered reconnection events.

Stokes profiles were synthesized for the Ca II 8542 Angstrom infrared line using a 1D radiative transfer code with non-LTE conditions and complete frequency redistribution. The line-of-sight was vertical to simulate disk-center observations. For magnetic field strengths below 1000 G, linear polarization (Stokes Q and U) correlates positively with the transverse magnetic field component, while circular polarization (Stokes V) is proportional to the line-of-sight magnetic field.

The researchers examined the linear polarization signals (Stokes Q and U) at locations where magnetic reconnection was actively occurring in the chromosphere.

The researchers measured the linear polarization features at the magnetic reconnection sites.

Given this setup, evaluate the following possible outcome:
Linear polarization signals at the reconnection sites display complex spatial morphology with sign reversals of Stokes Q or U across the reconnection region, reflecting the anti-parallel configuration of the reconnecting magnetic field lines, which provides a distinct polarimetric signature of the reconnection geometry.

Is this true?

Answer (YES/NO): NO